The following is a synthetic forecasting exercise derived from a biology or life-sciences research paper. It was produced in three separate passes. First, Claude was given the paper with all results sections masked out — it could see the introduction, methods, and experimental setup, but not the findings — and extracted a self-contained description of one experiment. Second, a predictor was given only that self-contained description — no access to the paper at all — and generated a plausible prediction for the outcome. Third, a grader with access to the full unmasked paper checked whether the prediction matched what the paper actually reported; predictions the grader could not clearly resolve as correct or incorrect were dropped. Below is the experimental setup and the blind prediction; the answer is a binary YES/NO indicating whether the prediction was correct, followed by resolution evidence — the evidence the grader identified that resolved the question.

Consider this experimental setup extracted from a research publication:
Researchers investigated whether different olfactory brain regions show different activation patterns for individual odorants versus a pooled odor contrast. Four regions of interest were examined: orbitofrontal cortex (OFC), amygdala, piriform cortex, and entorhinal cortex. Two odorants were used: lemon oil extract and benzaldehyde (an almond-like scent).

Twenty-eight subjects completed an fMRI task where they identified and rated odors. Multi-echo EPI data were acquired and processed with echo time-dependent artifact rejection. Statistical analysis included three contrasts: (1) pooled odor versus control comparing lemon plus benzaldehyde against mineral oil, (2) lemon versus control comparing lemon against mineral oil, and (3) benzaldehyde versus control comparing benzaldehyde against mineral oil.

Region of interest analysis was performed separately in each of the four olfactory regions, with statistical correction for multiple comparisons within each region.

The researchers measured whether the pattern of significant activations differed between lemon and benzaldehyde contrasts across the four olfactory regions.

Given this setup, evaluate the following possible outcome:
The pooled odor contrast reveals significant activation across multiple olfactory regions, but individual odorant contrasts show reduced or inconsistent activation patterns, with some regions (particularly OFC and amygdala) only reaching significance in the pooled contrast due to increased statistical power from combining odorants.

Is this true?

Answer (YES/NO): NO